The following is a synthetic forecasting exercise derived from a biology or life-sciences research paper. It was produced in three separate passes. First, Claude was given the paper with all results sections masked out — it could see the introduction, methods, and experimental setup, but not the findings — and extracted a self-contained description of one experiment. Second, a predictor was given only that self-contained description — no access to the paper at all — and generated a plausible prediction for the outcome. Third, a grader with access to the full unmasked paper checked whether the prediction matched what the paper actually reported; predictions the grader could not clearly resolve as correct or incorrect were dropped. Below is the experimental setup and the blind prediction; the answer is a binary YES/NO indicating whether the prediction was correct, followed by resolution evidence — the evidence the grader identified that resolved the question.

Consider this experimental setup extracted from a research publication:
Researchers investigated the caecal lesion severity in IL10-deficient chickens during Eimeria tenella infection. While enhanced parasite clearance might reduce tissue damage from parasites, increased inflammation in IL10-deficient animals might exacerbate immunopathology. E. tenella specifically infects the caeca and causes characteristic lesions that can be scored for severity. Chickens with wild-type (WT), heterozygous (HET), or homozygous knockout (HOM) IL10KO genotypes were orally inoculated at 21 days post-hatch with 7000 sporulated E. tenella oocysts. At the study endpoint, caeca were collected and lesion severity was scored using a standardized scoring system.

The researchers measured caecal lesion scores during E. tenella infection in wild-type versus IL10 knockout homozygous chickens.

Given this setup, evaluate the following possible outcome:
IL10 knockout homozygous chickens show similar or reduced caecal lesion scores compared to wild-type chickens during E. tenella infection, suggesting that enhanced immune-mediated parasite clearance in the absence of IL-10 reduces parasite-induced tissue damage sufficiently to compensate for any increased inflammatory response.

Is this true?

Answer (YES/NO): NO